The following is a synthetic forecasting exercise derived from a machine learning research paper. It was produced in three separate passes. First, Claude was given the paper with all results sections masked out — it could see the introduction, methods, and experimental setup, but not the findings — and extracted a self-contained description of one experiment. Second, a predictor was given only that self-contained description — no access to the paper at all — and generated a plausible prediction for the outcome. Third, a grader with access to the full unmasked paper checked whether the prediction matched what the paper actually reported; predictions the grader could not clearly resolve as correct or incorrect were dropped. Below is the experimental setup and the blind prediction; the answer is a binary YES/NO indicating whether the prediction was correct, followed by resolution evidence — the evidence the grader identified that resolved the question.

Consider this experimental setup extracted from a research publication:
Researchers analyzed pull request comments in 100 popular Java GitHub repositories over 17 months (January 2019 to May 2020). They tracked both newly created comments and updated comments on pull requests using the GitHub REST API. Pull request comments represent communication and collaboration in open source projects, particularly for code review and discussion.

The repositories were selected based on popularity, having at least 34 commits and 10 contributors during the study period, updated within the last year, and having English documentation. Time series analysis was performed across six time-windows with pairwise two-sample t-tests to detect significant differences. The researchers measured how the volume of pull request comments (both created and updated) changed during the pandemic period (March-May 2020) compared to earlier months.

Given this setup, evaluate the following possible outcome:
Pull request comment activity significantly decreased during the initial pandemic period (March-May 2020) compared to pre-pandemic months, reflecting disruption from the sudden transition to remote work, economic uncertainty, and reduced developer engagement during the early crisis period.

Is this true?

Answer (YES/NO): NO